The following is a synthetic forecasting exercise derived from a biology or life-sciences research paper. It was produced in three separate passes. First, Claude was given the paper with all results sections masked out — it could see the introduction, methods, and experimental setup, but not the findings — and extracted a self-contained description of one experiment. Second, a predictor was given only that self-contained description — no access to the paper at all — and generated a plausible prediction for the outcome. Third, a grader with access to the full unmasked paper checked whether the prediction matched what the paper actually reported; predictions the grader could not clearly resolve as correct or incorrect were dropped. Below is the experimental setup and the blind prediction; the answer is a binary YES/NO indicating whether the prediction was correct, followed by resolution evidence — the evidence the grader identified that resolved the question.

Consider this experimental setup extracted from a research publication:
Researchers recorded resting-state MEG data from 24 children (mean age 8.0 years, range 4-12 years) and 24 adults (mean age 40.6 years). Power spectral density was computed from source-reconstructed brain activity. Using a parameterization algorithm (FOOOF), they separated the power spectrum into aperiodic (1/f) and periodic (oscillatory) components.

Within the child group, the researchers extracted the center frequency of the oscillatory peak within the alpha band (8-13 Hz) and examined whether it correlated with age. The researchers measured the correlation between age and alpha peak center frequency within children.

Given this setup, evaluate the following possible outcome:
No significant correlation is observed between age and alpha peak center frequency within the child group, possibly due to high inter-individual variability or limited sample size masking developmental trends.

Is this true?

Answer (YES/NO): NO